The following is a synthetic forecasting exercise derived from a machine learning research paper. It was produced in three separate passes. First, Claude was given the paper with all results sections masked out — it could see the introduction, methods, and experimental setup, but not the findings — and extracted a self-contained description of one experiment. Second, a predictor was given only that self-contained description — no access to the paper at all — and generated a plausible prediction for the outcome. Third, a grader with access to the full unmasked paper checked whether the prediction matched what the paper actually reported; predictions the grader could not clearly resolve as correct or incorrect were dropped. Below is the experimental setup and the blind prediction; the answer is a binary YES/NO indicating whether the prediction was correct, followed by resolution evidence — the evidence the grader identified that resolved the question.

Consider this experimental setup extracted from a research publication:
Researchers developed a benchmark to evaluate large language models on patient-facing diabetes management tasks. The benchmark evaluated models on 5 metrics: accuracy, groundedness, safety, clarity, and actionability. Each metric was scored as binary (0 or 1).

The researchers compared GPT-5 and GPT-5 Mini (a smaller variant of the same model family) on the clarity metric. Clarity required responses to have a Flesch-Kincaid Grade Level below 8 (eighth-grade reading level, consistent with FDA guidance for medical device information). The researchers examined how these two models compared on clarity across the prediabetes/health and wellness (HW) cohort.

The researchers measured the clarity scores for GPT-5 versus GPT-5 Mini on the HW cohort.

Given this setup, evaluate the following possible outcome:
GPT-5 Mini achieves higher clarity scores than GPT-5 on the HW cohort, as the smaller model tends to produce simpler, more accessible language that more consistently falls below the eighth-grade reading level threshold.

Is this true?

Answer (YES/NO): NO